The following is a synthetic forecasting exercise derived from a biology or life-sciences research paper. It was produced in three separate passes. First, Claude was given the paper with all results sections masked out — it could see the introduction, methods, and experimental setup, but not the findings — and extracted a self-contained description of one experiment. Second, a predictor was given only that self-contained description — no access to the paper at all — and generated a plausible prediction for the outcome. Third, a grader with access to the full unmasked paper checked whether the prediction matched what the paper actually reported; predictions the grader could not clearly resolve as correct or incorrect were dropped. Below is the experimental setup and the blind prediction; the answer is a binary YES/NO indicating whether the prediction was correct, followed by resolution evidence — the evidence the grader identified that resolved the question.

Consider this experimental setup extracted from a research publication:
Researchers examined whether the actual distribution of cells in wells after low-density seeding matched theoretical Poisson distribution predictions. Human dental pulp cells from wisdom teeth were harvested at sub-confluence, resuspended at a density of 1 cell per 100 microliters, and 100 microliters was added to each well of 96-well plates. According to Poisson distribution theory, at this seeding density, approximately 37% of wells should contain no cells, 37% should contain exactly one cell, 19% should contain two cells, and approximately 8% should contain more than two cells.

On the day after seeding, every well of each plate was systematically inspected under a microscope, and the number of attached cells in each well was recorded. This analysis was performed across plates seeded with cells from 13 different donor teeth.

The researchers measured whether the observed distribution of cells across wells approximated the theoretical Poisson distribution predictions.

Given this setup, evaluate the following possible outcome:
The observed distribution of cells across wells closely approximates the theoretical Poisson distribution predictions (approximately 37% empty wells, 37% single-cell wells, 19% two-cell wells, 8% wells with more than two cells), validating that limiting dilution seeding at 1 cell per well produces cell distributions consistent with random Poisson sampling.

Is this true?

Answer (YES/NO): NO